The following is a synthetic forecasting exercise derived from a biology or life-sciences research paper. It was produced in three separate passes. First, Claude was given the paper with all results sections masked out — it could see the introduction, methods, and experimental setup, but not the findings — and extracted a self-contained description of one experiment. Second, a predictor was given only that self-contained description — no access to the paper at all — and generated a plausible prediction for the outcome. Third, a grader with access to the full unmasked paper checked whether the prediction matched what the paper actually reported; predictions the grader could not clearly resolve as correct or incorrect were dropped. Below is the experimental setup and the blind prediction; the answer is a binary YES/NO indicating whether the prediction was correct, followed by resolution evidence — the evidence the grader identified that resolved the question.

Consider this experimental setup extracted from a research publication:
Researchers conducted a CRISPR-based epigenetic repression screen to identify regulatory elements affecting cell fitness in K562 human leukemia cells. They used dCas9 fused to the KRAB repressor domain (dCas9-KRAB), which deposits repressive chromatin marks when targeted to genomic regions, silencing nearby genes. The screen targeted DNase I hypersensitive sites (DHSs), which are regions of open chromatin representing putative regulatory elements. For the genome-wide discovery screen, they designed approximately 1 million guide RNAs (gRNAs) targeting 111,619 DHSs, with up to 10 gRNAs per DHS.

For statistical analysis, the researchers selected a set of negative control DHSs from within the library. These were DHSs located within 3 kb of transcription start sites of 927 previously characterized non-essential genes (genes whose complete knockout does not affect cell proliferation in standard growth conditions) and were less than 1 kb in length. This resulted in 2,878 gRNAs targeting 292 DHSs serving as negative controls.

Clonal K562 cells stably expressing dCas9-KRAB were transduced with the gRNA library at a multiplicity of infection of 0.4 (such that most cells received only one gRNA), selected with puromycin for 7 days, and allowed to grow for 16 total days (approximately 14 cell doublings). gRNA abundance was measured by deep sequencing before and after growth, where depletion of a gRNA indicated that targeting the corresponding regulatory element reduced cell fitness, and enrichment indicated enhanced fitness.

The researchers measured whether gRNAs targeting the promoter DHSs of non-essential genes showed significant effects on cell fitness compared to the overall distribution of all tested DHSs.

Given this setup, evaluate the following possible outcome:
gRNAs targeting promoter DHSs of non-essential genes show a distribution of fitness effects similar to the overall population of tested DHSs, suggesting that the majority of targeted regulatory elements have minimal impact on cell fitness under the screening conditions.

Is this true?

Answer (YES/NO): YES